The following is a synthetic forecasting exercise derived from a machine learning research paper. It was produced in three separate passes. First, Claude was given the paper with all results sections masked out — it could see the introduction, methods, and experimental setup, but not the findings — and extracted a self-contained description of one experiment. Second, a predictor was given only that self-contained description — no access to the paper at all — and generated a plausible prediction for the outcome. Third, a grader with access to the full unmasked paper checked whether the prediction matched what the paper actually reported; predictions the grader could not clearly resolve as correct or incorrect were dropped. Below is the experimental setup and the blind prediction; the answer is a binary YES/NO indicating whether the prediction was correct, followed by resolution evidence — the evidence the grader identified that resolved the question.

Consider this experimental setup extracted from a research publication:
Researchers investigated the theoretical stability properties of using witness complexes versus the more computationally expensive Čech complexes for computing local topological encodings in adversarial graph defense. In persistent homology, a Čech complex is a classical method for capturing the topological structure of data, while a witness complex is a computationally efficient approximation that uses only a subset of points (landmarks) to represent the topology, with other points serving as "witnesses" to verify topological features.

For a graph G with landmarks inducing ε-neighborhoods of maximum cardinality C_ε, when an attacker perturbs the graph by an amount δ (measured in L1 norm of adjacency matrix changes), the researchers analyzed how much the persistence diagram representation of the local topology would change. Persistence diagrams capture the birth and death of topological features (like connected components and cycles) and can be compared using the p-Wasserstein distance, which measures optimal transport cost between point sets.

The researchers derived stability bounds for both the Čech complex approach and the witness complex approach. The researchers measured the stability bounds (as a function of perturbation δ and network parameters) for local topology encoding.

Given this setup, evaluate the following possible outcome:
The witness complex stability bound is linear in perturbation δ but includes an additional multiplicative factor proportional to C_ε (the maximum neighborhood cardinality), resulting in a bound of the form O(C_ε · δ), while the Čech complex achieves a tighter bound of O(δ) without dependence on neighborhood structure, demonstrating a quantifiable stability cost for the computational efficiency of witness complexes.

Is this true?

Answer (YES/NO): NO